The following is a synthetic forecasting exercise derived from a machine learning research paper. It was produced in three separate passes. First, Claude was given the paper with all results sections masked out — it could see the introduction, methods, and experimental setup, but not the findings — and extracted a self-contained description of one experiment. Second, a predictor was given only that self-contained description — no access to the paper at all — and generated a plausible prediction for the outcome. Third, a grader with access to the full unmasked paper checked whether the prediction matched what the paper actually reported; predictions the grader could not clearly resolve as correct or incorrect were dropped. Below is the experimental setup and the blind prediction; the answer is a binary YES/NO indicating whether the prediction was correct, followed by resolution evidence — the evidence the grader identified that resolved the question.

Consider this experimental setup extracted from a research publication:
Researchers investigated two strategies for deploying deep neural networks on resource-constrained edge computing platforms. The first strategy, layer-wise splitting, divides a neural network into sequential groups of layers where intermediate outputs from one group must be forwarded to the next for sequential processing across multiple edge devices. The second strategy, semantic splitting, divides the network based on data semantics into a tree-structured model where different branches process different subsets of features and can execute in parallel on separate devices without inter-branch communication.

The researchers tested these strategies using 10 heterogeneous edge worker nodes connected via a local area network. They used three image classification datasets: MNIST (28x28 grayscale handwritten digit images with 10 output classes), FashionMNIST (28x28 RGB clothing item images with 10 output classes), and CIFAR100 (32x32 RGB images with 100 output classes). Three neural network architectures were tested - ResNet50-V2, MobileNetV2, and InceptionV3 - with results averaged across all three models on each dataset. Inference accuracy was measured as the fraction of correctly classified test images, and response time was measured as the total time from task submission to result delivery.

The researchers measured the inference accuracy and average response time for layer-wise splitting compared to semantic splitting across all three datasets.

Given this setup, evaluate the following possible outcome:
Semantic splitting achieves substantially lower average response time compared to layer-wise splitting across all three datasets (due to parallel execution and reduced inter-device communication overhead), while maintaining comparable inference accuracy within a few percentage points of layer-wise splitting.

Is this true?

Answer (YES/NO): NO